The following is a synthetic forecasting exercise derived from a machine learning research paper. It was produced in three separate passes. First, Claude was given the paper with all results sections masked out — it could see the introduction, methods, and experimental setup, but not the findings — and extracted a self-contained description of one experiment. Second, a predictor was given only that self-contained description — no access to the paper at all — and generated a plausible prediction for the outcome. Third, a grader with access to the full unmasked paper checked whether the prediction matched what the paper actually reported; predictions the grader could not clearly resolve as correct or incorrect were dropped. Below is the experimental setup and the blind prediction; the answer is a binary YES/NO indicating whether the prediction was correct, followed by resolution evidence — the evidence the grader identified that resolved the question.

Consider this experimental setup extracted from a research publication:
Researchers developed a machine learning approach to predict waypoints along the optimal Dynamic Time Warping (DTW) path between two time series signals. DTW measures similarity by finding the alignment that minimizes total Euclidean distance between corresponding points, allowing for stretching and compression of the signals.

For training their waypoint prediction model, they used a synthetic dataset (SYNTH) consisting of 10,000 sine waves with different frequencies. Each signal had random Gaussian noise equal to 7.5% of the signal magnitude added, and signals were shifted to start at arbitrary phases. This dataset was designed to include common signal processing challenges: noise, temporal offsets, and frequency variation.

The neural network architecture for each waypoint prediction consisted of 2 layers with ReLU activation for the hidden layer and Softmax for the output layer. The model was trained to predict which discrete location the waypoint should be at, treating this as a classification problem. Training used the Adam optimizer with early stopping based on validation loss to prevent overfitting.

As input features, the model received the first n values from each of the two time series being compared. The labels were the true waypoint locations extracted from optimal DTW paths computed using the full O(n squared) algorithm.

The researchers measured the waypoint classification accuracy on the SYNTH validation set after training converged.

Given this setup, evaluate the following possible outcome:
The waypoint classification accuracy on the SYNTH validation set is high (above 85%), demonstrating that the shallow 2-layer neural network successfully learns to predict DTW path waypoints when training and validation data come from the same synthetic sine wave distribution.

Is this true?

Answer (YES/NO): NO